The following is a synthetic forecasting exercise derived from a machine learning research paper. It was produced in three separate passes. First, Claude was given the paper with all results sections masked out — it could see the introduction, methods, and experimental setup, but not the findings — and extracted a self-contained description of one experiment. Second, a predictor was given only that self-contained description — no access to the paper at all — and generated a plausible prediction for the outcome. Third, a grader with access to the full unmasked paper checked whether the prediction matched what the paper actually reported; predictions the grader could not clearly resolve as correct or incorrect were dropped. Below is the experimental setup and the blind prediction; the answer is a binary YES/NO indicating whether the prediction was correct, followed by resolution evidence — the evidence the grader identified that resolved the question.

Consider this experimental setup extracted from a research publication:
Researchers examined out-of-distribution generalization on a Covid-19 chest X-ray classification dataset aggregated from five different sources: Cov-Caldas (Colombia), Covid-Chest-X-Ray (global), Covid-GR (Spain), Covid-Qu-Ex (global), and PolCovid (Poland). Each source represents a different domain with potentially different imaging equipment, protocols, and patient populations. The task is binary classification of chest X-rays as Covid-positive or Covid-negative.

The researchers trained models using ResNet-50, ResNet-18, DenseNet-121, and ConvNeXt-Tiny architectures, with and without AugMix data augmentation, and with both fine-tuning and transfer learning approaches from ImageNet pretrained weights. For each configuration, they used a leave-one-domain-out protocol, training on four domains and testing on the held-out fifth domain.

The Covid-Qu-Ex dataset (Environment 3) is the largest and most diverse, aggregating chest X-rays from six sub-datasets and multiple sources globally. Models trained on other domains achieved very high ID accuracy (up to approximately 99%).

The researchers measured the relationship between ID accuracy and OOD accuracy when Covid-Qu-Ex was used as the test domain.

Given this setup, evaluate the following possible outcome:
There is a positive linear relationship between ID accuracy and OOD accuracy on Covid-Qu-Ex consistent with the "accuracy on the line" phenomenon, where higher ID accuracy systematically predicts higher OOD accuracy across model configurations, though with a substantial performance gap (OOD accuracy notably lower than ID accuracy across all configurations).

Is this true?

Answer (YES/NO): NO